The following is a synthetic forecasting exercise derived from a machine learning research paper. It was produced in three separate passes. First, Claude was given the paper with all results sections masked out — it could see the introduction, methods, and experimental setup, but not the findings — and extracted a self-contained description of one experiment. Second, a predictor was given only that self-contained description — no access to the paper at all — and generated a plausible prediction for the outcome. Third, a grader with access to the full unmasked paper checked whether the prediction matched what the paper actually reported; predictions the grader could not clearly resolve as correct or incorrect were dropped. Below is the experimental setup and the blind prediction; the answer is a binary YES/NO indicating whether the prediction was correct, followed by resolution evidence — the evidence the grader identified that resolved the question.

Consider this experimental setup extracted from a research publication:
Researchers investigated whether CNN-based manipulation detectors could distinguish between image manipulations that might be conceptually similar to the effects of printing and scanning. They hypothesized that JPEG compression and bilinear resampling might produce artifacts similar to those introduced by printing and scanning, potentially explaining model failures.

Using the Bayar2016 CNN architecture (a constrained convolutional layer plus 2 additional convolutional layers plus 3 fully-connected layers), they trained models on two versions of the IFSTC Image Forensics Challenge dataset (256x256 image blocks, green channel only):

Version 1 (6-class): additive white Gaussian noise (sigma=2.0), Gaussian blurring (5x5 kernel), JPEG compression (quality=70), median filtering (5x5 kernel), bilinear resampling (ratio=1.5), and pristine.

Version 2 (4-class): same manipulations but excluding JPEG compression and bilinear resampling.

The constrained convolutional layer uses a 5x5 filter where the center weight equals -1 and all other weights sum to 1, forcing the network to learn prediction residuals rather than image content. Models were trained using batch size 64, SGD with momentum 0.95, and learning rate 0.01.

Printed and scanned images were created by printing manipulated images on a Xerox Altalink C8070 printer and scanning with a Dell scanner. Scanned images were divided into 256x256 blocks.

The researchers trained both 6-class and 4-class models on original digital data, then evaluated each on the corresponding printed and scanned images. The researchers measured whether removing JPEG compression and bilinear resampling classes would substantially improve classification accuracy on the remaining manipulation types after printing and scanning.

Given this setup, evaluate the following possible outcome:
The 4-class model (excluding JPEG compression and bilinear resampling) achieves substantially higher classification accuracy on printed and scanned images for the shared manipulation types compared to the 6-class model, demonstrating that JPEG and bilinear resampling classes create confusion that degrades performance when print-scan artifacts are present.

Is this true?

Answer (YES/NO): NO